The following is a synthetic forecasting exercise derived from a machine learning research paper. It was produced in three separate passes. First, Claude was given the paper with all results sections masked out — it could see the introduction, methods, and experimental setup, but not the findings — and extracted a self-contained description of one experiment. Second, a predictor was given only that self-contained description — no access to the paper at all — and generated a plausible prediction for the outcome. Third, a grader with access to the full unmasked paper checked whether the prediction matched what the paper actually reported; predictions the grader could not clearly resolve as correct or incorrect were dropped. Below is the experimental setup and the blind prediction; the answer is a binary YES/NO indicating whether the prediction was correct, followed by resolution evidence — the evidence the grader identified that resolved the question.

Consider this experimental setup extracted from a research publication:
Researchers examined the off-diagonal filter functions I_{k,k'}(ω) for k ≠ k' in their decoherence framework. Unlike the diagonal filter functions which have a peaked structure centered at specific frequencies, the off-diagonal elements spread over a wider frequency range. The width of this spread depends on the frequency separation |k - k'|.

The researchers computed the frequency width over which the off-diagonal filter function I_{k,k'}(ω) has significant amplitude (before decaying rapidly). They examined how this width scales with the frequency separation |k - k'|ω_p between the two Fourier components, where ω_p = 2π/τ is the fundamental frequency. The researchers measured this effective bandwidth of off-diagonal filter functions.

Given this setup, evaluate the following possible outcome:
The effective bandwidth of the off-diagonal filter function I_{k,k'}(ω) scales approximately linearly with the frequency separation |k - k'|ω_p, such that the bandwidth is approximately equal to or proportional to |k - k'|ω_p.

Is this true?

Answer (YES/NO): YES